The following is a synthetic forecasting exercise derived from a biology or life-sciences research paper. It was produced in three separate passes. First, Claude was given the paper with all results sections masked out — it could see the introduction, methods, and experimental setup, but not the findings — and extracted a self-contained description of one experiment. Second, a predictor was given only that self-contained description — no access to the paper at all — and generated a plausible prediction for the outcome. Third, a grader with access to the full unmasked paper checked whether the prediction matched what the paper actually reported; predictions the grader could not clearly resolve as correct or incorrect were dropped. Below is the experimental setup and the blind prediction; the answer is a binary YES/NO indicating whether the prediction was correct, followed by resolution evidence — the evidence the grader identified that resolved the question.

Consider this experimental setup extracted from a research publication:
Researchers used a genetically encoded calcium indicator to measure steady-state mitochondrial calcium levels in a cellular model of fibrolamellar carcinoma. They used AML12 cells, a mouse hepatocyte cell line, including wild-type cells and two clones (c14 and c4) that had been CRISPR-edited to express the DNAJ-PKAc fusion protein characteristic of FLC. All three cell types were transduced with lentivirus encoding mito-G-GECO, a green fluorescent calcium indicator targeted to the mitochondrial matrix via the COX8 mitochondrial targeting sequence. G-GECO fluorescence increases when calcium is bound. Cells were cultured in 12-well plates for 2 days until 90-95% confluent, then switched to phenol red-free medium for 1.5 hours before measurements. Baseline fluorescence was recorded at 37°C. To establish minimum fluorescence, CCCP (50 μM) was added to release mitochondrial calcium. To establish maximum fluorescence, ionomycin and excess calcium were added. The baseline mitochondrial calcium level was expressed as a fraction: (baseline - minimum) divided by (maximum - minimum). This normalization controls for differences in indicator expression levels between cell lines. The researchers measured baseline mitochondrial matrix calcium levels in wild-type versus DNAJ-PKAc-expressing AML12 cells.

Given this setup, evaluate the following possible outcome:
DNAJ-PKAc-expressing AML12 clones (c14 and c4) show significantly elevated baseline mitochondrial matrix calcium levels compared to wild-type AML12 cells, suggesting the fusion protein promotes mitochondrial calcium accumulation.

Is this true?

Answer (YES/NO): YES